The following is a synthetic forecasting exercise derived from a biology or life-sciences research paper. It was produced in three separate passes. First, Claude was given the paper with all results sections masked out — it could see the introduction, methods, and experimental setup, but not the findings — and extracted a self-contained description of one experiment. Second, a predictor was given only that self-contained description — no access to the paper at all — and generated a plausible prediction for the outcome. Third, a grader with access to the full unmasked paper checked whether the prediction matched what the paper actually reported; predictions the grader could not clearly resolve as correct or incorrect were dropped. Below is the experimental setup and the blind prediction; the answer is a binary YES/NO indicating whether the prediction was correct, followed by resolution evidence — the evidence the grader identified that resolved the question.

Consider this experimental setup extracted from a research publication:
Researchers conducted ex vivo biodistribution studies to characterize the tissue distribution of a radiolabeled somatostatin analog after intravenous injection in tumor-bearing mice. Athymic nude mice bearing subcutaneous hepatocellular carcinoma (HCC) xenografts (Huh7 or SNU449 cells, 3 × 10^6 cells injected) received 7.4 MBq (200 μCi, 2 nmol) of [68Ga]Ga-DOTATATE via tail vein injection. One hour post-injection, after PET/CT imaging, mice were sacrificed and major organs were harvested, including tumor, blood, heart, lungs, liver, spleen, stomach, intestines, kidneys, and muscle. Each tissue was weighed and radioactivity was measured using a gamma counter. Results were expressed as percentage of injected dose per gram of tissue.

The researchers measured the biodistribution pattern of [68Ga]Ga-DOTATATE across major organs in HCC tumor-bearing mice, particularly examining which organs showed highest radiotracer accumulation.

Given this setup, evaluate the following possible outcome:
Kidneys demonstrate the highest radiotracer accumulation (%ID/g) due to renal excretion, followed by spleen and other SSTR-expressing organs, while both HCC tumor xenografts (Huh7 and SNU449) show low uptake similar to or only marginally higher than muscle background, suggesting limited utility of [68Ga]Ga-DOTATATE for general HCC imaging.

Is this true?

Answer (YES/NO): NO